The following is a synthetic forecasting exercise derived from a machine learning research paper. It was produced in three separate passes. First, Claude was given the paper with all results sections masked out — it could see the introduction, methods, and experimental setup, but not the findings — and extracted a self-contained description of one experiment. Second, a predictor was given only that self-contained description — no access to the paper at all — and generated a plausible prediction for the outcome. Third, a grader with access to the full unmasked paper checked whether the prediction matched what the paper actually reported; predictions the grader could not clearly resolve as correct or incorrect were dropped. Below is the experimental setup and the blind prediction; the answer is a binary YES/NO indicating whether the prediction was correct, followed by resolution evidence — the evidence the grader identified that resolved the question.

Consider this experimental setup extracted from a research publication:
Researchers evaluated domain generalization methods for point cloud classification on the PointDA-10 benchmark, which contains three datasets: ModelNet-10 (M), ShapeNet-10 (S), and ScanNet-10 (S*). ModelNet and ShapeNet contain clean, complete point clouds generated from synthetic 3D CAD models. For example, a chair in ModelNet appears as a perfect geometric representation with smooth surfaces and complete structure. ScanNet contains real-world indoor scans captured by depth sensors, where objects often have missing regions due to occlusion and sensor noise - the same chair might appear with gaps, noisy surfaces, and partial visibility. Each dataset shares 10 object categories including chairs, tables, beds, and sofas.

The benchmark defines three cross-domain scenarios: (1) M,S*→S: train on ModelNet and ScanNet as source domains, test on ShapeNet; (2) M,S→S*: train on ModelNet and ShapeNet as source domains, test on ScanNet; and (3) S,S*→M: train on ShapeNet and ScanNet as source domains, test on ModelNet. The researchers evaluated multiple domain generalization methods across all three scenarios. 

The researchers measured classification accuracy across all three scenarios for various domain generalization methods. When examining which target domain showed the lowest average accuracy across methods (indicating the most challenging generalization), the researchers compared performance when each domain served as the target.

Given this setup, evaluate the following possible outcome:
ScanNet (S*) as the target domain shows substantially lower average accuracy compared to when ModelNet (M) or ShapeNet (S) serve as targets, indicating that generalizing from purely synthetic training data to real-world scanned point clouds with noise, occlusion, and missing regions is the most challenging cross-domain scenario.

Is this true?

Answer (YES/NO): YES